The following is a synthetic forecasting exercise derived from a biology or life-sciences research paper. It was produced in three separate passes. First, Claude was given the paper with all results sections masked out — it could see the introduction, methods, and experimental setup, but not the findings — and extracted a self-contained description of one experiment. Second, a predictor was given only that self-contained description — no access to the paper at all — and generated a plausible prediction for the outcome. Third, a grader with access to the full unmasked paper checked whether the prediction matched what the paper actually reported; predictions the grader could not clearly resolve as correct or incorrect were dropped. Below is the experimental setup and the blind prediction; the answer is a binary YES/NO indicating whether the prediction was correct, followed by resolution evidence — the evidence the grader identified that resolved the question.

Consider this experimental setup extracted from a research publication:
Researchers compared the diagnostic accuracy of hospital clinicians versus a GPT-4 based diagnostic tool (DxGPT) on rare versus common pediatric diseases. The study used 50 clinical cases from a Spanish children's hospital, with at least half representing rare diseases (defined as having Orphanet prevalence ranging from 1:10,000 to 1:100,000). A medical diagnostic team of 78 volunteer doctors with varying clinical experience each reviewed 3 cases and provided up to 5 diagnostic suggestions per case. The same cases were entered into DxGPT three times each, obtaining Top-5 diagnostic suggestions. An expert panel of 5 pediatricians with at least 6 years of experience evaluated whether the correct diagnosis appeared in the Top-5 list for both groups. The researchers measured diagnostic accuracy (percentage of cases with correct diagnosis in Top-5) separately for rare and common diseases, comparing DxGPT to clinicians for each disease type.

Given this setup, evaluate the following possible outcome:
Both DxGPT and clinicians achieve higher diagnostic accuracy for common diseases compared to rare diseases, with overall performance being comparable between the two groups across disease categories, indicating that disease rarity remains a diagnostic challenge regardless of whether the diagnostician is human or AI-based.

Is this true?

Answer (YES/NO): YES